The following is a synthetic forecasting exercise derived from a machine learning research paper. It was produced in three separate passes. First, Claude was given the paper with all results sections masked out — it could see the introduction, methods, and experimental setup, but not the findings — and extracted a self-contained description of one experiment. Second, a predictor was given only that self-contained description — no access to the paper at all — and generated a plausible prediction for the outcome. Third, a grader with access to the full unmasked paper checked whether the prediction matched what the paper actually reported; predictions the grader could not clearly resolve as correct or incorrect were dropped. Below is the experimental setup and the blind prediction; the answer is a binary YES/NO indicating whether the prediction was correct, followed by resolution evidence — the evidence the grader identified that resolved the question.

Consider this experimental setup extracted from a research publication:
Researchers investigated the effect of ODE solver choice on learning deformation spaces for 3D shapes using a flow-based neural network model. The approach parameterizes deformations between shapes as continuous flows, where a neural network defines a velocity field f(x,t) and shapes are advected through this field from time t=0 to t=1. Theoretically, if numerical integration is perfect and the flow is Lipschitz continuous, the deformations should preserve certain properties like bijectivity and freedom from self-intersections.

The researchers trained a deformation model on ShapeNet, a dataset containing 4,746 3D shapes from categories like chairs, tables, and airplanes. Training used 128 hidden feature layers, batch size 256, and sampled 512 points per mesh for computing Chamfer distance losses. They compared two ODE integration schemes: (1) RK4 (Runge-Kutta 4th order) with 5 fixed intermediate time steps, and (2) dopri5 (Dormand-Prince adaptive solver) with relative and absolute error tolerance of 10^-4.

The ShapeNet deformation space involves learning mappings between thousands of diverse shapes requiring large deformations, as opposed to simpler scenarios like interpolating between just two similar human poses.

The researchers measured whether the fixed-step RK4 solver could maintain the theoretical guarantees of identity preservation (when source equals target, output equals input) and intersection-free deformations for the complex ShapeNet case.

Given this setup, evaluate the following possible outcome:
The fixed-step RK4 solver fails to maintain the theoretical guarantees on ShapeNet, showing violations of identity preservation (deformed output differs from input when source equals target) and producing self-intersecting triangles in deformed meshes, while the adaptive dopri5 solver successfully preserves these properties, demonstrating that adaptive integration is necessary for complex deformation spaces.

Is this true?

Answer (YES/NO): YES